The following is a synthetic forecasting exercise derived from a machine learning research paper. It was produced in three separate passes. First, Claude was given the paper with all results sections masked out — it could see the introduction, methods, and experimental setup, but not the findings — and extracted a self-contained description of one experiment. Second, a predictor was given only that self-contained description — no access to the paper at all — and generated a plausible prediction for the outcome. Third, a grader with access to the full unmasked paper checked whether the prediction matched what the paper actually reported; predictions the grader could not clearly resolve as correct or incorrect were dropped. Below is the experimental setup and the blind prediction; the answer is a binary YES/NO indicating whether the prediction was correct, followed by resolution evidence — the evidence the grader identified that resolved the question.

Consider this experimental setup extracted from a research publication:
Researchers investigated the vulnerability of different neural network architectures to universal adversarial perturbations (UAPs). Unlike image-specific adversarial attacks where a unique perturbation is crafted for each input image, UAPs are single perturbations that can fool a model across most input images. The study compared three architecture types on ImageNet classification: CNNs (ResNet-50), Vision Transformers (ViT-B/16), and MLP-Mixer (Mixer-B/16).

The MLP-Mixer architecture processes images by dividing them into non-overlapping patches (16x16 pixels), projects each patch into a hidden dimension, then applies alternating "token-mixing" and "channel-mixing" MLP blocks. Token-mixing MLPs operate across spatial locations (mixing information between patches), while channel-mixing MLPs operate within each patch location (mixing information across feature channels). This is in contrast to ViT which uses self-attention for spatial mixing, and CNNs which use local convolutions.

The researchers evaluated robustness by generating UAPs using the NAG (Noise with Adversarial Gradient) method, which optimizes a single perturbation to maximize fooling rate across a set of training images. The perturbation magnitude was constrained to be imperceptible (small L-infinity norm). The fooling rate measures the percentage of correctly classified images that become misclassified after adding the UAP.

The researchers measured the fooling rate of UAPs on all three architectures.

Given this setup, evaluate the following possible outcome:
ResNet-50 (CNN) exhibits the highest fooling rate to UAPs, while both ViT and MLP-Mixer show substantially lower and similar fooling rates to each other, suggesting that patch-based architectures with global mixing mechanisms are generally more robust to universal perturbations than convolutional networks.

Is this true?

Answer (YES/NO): NO